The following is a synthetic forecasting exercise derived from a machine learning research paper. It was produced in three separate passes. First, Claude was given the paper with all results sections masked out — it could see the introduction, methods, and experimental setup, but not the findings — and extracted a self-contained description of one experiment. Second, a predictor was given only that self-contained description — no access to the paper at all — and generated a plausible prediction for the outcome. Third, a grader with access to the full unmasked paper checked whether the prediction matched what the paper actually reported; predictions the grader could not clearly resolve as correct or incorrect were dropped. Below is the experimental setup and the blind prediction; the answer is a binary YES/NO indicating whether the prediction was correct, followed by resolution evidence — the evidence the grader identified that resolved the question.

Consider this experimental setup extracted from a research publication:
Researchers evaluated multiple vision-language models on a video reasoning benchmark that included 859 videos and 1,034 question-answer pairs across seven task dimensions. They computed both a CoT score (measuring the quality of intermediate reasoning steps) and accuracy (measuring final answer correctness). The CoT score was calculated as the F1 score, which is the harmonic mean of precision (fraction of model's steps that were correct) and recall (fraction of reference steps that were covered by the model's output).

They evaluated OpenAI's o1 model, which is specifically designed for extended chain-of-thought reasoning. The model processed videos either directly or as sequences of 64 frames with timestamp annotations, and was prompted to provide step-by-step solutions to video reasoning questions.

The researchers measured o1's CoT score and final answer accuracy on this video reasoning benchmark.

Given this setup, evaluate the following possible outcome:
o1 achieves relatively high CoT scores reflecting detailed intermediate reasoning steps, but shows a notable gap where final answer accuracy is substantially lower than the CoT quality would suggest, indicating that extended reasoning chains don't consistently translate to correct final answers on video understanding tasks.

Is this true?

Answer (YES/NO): NO